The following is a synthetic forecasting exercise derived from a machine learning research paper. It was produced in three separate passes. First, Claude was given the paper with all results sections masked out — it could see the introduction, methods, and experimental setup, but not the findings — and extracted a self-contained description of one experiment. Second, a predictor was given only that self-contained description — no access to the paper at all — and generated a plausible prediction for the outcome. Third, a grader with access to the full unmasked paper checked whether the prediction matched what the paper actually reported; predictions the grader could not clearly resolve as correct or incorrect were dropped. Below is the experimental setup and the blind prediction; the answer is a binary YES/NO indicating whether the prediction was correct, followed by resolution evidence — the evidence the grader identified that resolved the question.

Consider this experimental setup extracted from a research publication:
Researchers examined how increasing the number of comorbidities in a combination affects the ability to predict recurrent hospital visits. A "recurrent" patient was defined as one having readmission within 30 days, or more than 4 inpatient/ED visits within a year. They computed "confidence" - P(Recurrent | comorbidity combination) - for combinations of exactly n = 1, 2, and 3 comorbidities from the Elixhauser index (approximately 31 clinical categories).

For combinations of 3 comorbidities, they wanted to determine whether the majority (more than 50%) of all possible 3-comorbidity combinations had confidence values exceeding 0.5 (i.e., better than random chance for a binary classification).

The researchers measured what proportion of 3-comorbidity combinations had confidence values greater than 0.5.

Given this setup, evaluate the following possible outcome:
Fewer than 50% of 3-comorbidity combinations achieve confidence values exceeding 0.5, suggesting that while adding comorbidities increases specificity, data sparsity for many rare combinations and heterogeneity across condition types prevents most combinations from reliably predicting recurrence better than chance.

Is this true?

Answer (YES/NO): NO